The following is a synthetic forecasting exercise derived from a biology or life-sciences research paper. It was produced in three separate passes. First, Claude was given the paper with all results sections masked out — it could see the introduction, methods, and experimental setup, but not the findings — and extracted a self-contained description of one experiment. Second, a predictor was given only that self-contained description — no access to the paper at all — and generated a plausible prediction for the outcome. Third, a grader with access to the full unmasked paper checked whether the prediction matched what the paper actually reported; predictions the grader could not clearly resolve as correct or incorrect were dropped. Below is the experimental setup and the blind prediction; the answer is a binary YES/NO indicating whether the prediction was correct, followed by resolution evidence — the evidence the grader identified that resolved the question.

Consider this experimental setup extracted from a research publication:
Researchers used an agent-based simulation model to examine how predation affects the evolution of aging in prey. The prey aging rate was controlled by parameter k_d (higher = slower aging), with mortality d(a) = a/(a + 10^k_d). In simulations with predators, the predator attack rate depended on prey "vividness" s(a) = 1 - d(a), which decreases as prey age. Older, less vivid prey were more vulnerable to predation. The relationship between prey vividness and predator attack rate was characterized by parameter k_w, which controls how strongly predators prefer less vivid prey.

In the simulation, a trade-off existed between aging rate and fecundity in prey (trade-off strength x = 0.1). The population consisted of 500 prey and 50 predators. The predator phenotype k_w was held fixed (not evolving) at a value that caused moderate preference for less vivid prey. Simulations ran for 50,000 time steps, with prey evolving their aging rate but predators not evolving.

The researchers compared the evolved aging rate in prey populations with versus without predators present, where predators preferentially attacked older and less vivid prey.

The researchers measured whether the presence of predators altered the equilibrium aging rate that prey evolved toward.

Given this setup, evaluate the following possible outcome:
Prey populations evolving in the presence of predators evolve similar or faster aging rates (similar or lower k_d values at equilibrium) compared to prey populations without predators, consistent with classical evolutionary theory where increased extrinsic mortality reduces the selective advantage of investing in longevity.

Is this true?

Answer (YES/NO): YES